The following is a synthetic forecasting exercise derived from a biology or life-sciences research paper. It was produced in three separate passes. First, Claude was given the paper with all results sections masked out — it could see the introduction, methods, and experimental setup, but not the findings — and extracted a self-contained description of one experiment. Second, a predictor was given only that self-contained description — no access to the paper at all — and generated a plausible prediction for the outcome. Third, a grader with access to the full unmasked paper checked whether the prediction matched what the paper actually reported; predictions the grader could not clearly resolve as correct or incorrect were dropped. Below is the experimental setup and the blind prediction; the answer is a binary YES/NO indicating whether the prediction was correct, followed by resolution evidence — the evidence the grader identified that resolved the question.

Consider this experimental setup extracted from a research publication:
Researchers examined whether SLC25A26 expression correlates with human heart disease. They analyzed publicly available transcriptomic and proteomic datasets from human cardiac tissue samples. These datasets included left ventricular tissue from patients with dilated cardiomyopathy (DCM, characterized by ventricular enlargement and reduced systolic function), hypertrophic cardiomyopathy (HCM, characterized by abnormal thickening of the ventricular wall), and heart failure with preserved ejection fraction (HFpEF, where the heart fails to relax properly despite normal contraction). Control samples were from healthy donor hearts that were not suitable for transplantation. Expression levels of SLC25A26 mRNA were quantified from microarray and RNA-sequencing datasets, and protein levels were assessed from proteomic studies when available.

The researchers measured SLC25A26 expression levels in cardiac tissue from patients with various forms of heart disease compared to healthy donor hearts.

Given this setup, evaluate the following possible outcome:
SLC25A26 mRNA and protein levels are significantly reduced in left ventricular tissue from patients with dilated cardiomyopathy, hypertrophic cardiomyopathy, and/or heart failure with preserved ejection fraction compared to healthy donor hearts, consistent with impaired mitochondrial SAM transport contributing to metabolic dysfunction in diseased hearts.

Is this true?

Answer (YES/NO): YES